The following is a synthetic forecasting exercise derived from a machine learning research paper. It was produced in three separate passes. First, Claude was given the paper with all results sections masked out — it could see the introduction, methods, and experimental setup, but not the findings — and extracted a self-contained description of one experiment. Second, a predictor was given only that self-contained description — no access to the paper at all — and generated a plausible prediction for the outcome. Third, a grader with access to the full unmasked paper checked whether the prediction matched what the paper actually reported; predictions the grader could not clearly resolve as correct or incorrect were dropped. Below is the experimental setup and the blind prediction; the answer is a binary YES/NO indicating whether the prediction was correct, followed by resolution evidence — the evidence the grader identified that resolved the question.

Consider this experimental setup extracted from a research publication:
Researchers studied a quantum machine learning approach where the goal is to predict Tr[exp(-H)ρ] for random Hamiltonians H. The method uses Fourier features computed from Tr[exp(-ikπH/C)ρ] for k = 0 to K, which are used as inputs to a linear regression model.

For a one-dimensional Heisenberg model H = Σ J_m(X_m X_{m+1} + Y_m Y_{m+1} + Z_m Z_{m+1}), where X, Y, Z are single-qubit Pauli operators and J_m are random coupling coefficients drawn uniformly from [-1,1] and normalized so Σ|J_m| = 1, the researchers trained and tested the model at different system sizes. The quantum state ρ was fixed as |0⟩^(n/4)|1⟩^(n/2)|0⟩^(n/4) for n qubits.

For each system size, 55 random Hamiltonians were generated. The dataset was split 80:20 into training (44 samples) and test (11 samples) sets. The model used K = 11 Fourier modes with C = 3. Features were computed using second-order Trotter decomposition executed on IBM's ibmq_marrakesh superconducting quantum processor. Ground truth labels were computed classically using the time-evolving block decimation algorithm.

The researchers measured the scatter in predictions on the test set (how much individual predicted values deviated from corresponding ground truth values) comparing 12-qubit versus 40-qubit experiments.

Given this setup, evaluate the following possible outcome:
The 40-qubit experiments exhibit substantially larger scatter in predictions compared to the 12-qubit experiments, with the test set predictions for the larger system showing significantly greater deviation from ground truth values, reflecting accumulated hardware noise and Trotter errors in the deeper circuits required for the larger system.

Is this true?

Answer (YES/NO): NO